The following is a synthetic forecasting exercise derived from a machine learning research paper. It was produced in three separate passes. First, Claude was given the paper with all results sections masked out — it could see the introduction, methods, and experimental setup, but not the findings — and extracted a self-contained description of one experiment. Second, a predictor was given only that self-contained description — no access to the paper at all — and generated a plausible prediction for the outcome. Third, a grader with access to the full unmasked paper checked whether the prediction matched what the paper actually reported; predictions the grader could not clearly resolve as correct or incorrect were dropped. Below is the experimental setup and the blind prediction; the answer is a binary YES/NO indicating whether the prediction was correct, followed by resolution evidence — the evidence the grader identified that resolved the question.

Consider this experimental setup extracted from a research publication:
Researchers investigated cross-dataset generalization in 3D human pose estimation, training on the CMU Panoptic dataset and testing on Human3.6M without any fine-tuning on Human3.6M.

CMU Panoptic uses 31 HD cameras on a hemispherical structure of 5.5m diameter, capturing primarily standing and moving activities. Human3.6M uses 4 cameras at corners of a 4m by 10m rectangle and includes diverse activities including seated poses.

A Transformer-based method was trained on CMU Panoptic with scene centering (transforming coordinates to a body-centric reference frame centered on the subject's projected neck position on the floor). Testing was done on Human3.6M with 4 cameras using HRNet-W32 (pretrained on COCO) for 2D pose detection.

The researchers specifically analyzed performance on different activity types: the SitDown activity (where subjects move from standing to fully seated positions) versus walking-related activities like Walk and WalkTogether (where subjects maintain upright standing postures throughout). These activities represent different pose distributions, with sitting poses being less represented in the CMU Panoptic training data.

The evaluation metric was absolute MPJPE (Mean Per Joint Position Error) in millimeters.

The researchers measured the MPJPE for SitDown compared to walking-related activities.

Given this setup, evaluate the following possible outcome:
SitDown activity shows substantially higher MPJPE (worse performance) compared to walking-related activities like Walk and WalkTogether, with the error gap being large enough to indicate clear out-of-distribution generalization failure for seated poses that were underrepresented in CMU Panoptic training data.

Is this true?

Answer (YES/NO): YES